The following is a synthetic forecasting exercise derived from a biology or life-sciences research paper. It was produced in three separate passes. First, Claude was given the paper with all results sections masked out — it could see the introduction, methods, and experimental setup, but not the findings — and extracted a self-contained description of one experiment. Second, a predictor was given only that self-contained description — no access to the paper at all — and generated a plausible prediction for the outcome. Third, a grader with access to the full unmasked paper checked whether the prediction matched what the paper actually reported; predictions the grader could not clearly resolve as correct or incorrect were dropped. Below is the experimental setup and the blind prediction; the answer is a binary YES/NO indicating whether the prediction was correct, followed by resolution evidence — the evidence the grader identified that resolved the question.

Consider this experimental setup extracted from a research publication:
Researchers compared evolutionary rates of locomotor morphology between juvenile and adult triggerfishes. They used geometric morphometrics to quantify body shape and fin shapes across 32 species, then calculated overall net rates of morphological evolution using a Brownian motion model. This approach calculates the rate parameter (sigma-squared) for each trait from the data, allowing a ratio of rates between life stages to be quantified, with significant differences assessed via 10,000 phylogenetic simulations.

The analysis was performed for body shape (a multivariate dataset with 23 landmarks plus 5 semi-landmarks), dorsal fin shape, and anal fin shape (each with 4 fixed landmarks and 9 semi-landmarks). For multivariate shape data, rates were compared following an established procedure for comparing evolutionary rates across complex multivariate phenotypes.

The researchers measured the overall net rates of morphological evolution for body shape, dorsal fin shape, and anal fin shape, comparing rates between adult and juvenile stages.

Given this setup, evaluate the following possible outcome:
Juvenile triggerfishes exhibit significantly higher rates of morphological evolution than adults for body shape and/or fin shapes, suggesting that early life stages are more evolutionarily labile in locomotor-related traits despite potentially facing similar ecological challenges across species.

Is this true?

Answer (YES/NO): YES